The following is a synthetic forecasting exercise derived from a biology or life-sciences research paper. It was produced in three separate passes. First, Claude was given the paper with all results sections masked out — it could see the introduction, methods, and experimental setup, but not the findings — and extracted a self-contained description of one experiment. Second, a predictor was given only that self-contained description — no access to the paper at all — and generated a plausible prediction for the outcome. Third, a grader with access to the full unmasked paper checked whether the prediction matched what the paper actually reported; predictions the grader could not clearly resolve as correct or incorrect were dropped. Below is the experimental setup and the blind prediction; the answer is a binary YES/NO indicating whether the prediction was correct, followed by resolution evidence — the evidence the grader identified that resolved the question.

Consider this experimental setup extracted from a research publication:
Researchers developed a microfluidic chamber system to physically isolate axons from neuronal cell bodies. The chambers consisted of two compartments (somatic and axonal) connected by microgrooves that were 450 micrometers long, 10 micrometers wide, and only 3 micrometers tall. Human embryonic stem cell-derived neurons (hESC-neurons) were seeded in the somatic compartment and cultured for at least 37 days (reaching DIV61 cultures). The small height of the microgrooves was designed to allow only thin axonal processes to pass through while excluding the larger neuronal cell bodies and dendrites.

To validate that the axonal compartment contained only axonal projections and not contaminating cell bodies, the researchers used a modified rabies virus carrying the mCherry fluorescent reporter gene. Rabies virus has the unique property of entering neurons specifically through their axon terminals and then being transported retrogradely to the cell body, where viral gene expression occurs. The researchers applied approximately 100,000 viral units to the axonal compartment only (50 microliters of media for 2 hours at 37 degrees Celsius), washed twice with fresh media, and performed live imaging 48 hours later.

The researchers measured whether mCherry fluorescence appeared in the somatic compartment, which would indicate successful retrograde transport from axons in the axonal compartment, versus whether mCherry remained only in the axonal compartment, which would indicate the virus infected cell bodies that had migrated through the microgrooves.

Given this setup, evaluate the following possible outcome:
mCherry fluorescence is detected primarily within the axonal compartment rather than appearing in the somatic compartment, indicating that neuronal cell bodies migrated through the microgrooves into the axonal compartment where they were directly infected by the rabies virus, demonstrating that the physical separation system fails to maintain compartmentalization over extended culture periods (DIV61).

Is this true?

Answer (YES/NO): NO